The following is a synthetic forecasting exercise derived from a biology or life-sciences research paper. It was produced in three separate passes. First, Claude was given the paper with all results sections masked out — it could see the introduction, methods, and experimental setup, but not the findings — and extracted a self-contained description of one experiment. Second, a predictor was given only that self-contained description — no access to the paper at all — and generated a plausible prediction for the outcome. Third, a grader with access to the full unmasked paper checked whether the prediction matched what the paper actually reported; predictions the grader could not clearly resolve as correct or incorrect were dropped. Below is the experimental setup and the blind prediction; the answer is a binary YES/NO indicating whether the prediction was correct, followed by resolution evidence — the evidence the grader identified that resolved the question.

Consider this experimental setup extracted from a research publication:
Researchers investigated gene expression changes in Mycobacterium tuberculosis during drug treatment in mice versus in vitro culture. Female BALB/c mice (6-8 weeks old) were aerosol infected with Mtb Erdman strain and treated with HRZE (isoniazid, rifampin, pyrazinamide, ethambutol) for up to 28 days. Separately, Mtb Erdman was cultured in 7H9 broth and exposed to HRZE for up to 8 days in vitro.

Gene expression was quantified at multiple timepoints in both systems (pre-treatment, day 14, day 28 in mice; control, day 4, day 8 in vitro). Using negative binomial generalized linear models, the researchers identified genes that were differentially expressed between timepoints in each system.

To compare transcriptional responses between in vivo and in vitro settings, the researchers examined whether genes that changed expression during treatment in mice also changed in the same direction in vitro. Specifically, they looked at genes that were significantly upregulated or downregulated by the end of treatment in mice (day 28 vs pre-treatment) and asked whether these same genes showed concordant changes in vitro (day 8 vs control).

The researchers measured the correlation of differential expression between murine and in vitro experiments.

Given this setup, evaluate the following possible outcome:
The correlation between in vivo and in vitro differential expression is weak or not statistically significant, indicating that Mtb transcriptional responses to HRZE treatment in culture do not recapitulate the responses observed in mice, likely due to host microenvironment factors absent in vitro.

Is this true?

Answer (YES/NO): NO